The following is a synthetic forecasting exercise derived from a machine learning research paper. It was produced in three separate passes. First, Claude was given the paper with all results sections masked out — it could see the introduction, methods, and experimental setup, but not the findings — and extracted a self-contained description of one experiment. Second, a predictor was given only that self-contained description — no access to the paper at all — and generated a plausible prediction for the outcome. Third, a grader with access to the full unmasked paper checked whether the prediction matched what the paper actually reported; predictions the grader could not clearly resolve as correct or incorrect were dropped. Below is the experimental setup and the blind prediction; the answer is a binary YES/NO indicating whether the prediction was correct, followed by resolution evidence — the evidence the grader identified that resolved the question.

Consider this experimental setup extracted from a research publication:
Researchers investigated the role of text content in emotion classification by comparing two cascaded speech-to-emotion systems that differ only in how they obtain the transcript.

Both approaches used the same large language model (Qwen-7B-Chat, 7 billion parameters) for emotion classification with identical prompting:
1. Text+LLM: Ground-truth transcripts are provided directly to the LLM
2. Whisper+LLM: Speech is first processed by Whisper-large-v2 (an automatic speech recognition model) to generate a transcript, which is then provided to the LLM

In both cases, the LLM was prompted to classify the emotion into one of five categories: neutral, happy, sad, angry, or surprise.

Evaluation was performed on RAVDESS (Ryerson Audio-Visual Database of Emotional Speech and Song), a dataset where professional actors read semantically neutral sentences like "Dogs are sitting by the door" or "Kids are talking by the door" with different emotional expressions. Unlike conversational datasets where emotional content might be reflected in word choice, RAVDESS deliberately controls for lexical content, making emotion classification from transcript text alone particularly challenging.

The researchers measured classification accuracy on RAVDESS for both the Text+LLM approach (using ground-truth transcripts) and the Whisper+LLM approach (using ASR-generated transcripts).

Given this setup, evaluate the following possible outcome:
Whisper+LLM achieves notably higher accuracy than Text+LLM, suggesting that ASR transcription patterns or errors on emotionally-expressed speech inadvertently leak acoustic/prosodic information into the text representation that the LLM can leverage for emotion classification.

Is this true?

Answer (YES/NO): NO